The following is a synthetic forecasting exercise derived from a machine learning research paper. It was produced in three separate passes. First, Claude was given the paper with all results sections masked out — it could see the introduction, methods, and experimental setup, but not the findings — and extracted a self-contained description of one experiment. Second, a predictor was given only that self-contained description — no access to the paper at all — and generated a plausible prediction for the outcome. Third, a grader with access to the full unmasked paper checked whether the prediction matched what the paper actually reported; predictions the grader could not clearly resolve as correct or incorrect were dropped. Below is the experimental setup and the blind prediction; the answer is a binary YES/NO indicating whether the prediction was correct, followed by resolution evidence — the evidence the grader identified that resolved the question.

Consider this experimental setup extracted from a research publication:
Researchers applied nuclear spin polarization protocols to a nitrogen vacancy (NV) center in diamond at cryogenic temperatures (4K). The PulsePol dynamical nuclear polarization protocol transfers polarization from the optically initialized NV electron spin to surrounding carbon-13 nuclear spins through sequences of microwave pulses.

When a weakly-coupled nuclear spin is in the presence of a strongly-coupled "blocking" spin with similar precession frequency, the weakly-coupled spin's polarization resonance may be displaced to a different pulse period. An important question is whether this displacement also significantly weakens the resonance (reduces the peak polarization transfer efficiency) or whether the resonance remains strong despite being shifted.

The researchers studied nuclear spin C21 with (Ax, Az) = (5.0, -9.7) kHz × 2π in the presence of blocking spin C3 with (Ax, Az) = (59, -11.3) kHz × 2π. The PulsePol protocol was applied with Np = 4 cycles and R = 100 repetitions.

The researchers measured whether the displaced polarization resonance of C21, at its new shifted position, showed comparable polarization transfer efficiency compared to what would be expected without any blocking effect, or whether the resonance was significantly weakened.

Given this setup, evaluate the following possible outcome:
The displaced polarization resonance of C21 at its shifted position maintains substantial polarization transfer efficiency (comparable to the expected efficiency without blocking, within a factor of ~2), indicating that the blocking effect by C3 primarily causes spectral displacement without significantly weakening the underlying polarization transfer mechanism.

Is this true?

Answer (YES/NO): YES